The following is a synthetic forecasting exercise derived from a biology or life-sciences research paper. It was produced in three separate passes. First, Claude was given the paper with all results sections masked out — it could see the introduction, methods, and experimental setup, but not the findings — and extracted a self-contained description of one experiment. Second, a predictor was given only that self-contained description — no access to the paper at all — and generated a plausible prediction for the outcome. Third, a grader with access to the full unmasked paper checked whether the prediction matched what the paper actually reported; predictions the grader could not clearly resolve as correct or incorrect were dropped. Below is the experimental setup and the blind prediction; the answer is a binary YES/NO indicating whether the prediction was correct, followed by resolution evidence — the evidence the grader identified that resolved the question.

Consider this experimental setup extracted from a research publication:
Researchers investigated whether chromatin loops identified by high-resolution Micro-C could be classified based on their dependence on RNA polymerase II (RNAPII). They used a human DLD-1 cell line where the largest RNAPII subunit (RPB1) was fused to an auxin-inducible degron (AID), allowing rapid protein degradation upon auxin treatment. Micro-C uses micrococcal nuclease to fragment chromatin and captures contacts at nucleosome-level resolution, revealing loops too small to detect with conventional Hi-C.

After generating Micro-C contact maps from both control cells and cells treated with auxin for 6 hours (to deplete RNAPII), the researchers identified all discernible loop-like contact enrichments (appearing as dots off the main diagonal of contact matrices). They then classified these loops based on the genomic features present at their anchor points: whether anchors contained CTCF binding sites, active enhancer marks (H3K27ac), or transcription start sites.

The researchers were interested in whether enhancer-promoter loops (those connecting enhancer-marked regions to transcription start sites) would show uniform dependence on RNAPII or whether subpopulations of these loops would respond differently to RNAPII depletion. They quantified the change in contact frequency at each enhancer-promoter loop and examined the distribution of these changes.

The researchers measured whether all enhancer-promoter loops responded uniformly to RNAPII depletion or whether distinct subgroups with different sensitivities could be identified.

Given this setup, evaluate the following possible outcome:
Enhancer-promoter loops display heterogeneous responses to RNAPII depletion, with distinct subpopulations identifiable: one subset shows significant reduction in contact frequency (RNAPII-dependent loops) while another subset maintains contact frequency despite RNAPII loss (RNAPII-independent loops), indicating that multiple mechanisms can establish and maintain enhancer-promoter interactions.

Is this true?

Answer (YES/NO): NO